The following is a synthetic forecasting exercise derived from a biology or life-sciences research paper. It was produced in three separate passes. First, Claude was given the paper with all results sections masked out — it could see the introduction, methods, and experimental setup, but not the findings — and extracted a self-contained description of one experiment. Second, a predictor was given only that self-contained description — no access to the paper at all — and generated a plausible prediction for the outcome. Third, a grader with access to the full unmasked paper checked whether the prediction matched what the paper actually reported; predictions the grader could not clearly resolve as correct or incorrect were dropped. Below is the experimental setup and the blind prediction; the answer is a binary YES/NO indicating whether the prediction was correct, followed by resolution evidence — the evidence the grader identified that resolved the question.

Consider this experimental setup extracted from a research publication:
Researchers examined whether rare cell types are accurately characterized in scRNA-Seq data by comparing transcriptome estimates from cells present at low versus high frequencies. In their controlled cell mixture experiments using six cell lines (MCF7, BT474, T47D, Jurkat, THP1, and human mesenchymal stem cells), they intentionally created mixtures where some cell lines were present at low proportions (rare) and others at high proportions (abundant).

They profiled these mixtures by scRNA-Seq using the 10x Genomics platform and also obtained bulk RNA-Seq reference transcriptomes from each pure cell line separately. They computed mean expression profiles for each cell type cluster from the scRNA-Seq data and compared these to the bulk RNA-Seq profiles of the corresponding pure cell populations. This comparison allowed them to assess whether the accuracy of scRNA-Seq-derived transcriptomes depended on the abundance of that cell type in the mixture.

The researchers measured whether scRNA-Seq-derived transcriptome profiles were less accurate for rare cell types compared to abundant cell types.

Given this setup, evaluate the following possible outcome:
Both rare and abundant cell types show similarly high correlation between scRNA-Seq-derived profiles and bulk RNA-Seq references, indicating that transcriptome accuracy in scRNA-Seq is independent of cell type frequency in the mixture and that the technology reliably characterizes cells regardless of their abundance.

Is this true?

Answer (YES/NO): NO